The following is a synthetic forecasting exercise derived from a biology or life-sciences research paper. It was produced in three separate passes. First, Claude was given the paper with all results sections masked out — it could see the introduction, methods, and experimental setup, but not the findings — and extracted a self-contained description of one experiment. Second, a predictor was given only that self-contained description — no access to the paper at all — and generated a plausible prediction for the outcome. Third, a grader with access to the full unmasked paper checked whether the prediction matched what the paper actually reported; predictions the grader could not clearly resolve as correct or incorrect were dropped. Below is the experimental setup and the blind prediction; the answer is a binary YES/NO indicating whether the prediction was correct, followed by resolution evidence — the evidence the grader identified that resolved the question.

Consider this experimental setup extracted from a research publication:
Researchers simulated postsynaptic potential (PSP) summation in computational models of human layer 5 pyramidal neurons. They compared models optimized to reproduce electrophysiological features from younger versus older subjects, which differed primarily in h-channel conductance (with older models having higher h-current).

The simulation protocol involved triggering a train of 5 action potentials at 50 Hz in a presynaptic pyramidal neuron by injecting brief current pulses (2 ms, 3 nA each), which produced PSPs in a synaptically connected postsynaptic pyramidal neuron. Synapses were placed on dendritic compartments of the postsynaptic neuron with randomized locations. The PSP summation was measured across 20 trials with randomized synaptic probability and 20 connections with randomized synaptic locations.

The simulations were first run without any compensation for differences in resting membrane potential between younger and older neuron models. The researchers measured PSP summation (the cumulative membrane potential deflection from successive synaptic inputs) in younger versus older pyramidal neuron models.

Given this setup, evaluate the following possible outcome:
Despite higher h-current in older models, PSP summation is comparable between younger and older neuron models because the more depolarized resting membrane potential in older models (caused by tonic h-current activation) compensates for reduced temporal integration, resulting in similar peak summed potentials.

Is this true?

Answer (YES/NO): NO